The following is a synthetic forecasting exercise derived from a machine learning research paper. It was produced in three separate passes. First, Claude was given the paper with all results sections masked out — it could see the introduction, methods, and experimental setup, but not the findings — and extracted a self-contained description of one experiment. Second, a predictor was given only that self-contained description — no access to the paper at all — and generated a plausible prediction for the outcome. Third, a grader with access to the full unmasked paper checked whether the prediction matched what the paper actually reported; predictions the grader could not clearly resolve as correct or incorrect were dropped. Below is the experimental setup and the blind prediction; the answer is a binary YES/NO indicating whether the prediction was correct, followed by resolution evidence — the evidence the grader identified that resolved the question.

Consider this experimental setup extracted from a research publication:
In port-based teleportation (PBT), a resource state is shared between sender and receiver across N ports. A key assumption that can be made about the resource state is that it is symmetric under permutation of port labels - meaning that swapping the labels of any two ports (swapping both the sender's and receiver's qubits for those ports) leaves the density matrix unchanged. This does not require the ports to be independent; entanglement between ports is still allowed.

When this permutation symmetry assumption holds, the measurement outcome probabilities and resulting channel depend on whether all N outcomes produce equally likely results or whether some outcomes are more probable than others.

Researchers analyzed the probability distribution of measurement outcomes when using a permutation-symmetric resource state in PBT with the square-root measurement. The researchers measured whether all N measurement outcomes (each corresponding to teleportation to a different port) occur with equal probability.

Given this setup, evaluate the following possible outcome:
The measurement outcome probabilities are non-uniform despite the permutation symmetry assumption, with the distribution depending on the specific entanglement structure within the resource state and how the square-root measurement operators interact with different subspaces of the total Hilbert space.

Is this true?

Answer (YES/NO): NO